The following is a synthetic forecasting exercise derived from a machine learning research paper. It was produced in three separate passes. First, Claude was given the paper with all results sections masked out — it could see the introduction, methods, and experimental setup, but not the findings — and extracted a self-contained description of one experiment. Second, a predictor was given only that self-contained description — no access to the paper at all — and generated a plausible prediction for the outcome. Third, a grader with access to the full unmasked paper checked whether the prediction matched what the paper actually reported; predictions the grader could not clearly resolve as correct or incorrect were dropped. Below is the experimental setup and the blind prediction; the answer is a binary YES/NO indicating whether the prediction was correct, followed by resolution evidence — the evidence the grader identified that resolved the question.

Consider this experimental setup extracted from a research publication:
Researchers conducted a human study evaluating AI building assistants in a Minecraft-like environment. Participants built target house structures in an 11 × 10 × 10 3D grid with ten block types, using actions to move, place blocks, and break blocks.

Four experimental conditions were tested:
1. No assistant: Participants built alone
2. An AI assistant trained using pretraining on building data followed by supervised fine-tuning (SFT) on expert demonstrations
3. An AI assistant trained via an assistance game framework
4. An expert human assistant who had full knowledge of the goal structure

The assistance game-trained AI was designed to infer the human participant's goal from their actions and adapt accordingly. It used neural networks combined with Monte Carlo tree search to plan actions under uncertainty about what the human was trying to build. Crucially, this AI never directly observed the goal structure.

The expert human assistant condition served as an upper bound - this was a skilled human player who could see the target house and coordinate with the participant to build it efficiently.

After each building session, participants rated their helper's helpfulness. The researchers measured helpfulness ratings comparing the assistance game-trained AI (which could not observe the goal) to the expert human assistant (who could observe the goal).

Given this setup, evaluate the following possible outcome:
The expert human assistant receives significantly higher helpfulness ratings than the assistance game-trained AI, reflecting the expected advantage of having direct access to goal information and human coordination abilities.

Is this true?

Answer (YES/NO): YES